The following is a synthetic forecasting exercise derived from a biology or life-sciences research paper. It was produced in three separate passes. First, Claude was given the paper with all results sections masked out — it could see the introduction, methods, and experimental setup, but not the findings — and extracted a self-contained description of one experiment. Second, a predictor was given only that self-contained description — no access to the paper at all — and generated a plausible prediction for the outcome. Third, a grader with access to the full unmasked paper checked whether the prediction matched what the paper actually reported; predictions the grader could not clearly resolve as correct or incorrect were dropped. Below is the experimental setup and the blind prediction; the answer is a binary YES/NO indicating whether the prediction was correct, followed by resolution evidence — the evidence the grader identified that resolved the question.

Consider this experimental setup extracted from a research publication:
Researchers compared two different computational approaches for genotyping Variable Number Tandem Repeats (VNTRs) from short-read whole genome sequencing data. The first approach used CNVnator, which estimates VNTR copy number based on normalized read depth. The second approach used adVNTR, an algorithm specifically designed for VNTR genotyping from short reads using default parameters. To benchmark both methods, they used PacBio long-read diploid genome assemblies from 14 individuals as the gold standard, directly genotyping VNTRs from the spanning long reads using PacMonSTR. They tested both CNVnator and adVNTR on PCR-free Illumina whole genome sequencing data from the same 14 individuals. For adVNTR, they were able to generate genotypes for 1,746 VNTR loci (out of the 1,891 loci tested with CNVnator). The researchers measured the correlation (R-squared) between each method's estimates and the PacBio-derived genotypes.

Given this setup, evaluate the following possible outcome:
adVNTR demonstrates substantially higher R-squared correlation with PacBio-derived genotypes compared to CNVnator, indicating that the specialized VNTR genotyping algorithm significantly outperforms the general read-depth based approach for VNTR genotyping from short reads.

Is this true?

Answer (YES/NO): NO